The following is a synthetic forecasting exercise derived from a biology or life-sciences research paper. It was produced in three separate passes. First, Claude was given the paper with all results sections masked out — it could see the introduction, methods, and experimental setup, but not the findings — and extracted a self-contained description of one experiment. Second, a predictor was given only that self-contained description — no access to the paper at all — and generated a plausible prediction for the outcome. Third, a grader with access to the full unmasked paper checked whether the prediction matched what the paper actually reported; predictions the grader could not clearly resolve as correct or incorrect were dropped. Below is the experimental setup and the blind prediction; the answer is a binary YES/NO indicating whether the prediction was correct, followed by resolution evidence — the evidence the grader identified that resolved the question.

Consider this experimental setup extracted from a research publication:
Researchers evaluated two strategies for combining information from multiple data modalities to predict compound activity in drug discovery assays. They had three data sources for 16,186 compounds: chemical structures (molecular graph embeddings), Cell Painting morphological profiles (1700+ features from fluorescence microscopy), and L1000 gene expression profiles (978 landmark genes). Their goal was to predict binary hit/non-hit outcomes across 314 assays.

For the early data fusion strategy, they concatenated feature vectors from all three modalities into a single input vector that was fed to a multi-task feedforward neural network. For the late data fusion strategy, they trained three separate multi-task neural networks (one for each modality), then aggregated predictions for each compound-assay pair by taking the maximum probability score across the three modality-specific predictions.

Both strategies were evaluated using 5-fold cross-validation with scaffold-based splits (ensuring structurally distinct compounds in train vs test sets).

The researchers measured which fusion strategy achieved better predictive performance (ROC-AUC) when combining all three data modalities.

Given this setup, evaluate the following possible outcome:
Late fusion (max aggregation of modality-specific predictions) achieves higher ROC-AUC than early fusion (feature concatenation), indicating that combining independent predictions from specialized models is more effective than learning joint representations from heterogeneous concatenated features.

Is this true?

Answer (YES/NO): YES